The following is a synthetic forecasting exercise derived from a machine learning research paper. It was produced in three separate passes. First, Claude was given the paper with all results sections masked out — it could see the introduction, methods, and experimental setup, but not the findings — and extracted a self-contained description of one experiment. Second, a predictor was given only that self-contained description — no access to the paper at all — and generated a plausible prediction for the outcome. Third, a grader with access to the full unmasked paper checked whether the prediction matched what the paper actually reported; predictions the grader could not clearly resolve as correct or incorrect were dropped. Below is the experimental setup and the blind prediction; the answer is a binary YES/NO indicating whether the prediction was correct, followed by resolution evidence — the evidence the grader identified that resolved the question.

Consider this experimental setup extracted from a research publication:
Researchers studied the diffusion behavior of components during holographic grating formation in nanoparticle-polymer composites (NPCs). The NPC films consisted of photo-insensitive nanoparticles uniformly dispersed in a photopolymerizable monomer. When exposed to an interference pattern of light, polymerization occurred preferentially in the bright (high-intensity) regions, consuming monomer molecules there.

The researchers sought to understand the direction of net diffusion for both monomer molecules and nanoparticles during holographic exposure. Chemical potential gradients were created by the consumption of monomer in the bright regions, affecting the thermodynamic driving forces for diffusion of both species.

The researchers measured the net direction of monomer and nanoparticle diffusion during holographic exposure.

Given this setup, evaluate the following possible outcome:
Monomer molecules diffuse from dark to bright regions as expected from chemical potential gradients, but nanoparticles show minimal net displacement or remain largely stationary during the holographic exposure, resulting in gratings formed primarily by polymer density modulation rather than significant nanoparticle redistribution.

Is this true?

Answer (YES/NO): NO